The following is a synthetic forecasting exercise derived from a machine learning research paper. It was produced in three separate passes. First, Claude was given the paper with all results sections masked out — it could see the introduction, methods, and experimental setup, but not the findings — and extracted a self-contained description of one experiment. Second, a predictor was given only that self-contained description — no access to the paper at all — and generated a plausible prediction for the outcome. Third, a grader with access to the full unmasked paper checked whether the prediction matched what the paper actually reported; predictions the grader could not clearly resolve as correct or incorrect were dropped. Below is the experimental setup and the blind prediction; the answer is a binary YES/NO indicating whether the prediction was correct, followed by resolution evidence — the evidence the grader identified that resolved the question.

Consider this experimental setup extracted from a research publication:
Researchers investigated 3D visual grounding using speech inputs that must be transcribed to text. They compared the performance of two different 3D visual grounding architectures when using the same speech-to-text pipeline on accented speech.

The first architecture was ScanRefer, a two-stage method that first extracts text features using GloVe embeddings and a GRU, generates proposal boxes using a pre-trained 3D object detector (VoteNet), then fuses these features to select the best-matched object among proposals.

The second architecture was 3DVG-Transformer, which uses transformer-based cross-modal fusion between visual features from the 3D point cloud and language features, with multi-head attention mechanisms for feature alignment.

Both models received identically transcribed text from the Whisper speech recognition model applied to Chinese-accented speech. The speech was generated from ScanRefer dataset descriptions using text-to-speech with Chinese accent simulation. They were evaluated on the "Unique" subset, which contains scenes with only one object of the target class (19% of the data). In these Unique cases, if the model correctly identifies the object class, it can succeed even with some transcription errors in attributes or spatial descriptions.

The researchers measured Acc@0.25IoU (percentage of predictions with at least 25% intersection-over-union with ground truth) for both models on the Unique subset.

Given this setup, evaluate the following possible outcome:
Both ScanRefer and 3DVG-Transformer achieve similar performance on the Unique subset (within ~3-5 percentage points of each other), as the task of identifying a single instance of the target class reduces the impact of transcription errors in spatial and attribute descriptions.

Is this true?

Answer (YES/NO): NO